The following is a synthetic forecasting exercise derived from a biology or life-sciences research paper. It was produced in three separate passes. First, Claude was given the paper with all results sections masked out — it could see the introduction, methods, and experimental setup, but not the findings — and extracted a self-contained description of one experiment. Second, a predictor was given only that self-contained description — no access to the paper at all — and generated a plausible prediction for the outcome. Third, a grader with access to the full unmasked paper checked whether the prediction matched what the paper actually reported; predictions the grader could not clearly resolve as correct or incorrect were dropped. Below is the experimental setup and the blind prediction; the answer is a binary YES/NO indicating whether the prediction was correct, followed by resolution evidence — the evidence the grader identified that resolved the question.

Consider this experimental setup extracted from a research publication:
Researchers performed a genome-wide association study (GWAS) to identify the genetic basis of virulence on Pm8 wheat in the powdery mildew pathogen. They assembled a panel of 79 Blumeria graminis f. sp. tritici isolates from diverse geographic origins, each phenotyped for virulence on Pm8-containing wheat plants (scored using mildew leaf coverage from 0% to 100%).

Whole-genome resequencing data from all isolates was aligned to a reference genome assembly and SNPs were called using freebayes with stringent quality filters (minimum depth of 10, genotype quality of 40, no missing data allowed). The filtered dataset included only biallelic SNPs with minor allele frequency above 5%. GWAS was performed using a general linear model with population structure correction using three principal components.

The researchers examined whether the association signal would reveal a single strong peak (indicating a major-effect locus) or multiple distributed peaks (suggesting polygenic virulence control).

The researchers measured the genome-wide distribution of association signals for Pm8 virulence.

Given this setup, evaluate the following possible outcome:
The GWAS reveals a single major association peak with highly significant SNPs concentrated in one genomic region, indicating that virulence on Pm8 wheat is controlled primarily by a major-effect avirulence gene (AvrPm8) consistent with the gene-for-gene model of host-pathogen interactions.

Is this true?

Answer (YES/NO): YES